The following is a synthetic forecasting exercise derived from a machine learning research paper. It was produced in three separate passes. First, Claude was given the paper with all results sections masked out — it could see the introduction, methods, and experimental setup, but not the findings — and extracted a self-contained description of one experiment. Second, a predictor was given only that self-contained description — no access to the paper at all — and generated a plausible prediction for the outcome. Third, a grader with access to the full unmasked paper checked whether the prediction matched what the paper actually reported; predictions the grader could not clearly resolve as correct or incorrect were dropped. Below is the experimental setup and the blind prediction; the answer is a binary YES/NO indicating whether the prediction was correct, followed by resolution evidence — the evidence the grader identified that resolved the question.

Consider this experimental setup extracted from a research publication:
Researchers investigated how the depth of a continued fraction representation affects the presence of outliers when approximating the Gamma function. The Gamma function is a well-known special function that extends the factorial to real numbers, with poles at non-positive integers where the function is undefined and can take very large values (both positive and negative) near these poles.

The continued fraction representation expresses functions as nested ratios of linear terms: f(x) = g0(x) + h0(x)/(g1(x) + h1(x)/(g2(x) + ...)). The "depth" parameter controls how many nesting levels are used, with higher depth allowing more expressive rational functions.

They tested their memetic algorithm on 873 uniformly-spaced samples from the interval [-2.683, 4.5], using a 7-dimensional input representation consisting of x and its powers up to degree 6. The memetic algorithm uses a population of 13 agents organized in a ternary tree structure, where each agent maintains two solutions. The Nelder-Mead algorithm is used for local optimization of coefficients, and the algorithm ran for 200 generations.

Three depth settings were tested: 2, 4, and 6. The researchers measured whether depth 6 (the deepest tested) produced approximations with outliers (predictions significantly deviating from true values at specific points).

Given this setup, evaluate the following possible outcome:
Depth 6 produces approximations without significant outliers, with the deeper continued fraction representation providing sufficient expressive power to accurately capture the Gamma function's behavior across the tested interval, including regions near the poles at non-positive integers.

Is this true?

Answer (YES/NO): NO